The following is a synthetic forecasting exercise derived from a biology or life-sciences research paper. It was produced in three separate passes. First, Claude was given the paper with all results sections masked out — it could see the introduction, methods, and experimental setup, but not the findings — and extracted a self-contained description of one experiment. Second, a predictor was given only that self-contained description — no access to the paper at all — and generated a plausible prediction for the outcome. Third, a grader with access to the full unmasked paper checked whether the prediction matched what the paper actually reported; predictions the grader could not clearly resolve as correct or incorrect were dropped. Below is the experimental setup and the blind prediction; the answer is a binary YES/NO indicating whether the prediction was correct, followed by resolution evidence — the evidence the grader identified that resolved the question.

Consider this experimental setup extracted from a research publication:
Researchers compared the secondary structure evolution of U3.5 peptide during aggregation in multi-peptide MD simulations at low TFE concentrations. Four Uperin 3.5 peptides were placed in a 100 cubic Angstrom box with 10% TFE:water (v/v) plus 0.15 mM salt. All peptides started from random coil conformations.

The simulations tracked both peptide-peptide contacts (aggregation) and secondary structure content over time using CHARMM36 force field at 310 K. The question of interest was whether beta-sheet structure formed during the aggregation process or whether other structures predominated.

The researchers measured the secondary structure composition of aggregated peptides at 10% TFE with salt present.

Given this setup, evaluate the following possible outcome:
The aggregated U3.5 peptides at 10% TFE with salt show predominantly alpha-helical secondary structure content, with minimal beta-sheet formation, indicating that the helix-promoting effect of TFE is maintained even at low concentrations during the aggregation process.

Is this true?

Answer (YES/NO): NO